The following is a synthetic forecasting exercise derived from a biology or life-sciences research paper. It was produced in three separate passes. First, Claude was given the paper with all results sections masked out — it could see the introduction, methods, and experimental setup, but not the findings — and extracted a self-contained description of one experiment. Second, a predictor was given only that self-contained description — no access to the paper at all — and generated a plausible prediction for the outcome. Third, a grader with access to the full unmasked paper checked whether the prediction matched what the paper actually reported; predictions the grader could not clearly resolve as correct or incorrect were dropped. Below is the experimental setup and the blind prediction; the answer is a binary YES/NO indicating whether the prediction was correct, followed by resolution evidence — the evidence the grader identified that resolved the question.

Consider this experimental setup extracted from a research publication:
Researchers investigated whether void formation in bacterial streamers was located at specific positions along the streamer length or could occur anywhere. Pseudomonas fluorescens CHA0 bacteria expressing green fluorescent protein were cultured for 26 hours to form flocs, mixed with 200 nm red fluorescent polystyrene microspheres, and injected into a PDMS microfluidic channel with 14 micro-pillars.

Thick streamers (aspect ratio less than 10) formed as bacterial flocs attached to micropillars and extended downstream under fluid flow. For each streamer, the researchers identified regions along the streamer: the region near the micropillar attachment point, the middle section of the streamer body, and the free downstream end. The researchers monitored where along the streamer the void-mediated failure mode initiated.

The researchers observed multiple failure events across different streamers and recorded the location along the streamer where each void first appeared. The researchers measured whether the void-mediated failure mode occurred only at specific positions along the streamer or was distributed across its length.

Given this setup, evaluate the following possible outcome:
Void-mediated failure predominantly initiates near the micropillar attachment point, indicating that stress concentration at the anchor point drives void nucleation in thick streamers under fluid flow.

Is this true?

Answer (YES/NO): YES